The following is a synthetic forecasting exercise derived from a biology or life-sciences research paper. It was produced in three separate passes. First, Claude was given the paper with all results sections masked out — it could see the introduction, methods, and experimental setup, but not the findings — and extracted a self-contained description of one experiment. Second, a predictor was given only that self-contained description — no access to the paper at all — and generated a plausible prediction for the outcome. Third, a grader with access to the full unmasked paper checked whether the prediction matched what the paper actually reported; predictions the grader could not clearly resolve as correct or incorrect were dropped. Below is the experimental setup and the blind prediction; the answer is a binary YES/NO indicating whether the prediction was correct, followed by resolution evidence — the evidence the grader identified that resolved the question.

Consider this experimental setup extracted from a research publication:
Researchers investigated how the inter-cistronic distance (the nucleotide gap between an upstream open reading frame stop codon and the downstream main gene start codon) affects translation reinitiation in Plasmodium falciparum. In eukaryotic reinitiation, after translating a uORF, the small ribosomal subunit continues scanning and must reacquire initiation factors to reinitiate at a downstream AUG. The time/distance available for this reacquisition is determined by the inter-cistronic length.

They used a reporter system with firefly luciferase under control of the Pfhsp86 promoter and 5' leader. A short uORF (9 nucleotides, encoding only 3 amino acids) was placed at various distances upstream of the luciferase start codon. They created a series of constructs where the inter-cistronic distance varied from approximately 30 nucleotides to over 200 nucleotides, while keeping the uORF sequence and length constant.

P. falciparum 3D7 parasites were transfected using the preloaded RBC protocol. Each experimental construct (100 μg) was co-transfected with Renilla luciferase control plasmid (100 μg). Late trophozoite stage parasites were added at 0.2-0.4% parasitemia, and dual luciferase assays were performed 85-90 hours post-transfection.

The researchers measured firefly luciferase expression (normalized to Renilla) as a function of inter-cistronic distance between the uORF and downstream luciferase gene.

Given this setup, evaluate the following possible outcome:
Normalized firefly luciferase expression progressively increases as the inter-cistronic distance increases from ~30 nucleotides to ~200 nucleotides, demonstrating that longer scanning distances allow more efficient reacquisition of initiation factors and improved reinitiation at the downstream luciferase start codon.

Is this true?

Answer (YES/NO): YES